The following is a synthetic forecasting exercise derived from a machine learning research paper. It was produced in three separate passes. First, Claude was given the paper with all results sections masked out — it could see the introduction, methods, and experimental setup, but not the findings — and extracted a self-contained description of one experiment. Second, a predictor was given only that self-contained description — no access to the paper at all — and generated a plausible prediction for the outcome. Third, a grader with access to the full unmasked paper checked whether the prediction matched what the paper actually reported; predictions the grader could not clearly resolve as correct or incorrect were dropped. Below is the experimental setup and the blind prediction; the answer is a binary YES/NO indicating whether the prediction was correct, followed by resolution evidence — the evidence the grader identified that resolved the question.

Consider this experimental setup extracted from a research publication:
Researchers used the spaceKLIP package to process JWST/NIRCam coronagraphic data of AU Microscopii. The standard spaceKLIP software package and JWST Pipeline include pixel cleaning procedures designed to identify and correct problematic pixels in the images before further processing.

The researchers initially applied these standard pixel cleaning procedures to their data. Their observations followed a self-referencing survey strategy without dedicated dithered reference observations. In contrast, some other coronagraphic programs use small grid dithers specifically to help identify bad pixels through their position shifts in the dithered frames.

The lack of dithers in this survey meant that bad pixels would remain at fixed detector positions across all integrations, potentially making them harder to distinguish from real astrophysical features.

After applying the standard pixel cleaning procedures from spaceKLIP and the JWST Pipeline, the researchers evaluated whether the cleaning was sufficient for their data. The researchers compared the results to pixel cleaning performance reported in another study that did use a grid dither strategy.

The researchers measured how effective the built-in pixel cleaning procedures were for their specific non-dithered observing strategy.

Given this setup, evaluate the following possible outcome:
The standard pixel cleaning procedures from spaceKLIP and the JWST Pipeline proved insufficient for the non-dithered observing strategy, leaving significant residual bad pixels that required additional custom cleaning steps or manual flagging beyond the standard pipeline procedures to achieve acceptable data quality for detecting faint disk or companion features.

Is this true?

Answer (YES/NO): YES